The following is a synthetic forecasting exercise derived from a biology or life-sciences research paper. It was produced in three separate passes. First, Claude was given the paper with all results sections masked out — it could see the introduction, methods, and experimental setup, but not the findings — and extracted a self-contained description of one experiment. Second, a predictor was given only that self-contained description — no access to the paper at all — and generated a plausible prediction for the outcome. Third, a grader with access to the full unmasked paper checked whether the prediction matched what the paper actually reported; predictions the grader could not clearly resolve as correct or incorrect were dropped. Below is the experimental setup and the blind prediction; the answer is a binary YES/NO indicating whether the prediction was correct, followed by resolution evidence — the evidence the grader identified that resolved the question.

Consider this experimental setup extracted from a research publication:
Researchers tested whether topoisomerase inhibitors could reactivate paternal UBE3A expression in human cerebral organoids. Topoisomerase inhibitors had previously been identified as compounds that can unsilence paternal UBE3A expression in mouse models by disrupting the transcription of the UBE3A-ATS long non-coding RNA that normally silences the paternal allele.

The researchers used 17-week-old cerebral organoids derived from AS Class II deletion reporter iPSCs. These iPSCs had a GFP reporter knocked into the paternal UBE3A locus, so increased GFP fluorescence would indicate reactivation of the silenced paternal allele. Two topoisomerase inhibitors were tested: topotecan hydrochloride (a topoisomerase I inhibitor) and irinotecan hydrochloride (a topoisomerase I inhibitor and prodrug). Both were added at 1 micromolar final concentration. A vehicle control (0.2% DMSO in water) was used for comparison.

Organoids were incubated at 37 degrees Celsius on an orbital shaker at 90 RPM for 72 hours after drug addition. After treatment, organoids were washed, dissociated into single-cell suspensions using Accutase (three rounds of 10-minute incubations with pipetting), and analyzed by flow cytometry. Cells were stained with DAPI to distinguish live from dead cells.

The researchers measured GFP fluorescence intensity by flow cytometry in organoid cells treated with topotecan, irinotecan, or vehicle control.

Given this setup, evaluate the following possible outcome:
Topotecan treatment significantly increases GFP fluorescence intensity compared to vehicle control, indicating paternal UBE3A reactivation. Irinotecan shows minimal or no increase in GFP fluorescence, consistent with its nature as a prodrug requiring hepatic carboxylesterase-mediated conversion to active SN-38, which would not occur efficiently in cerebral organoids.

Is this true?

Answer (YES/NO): NO